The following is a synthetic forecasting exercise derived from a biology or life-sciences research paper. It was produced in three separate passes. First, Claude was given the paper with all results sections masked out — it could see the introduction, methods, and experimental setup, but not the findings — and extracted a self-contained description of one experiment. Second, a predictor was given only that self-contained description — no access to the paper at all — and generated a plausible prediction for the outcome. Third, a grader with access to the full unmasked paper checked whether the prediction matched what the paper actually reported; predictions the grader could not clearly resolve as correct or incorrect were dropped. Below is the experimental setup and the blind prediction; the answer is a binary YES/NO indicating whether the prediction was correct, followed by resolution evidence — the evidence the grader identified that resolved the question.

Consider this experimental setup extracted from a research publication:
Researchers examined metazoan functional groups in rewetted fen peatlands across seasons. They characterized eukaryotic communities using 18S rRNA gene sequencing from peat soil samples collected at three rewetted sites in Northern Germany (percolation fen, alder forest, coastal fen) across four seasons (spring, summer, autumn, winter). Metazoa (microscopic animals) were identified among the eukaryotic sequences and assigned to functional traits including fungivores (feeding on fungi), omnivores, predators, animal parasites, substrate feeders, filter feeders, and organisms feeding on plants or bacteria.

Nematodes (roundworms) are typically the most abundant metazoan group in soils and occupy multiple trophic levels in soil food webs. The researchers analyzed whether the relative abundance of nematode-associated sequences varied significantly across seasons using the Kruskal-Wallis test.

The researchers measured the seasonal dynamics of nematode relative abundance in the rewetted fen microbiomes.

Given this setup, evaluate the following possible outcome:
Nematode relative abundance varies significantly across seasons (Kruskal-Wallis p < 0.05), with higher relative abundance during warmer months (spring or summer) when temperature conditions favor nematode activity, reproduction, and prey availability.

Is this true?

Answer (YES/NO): NO